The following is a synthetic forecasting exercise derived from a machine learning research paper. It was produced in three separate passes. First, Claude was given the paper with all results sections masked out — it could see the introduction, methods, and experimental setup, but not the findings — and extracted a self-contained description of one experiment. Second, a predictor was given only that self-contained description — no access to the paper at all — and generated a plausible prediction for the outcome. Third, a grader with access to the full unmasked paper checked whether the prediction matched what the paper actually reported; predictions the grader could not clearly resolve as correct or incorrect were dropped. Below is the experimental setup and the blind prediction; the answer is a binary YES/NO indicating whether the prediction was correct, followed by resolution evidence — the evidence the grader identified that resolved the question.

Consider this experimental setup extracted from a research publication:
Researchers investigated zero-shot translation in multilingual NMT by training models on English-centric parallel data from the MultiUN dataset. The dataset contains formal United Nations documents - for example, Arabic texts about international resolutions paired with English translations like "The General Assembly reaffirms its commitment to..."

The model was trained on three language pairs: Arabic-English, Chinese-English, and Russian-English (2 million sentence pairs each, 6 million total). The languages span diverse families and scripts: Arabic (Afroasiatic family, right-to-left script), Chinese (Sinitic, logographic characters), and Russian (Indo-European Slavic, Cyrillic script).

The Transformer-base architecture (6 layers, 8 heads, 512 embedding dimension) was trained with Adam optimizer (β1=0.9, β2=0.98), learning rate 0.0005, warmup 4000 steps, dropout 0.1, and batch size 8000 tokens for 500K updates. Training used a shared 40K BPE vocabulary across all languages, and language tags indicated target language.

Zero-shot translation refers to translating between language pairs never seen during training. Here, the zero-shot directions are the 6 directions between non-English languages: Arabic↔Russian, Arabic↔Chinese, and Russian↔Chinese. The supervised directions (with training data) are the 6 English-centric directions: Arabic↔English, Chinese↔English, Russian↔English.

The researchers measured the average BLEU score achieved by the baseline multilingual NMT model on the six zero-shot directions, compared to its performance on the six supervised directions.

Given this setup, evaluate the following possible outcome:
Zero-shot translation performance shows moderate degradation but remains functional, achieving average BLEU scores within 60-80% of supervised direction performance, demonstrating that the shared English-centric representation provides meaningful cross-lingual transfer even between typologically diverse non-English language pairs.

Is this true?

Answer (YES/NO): NO